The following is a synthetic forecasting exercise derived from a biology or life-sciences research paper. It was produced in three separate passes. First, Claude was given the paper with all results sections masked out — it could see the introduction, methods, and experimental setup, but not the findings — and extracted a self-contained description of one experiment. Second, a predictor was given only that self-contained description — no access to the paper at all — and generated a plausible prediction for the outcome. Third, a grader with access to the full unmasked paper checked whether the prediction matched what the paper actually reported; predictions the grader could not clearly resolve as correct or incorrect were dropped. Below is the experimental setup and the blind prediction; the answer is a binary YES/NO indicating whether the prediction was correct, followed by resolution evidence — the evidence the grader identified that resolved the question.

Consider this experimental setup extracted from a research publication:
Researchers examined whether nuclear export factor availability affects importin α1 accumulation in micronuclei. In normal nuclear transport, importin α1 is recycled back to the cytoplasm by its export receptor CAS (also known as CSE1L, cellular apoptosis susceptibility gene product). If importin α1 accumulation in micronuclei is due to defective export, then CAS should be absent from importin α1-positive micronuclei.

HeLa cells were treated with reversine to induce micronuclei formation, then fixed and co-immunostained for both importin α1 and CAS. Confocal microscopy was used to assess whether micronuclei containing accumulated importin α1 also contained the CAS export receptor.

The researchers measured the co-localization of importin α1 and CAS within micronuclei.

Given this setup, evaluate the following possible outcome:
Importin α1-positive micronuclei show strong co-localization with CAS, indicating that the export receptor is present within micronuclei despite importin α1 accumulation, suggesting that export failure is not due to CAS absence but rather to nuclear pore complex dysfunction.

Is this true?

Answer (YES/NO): YES